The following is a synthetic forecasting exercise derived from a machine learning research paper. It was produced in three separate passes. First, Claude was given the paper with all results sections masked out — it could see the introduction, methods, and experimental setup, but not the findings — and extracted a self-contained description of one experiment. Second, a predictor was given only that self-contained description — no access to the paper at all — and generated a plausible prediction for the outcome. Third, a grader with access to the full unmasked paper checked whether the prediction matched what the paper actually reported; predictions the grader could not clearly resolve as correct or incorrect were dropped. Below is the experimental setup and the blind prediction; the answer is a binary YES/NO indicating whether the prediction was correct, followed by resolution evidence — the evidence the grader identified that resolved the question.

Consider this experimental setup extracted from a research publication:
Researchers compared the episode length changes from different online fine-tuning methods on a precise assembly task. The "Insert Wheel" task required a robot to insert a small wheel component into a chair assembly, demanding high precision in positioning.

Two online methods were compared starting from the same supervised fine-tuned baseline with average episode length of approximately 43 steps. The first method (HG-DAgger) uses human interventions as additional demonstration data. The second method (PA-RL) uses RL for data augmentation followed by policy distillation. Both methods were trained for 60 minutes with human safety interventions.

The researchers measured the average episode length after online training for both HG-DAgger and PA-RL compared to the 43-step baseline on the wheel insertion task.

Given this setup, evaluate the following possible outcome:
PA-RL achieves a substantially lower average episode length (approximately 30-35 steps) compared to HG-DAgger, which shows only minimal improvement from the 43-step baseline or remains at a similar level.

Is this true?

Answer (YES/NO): NO